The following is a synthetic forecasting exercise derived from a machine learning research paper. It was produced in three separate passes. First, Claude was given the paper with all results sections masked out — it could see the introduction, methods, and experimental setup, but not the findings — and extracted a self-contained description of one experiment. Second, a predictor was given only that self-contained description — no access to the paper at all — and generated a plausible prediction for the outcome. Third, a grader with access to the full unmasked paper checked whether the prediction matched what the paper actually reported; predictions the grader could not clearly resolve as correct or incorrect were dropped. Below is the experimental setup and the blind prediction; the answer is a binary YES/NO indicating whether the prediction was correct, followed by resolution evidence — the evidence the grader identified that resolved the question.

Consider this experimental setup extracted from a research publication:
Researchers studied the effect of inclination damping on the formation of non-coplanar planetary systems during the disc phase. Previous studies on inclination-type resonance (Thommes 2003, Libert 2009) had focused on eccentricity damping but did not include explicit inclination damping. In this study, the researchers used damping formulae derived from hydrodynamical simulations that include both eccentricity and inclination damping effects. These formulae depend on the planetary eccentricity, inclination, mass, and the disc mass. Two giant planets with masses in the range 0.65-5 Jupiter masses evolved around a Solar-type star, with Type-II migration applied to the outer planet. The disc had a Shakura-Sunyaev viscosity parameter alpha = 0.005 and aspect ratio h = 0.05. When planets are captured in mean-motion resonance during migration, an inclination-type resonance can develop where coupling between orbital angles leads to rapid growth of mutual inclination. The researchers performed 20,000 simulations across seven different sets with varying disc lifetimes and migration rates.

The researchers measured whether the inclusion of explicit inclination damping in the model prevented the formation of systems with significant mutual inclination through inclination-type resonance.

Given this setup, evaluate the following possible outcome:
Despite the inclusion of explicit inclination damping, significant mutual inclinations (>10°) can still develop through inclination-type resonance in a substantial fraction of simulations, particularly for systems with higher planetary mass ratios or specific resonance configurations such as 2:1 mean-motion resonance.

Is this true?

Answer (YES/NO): NO